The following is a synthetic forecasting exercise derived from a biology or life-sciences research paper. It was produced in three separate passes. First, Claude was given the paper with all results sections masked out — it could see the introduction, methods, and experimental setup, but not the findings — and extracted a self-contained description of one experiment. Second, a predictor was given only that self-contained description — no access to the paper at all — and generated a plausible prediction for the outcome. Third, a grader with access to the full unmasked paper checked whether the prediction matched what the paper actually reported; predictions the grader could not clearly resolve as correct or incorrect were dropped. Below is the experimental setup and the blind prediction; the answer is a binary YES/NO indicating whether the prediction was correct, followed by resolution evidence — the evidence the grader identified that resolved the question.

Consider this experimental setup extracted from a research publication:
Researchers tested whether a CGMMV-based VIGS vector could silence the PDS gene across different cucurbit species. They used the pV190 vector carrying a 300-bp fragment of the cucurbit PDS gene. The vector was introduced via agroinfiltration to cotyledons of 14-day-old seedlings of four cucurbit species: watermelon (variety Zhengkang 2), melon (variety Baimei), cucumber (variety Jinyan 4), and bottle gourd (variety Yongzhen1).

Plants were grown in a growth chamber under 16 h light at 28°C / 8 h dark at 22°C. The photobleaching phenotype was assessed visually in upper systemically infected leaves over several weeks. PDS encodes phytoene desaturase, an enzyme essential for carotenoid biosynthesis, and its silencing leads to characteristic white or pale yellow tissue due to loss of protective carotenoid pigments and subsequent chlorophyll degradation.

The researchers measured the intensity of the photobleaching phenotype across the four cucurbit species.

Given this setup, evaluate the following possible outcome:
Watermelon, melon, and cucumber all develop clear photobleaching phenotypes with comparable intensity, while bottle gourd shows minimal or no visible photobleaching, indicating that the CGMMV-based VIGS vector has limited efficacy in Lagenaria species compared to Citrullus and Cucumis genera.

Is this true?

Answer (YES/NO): NO